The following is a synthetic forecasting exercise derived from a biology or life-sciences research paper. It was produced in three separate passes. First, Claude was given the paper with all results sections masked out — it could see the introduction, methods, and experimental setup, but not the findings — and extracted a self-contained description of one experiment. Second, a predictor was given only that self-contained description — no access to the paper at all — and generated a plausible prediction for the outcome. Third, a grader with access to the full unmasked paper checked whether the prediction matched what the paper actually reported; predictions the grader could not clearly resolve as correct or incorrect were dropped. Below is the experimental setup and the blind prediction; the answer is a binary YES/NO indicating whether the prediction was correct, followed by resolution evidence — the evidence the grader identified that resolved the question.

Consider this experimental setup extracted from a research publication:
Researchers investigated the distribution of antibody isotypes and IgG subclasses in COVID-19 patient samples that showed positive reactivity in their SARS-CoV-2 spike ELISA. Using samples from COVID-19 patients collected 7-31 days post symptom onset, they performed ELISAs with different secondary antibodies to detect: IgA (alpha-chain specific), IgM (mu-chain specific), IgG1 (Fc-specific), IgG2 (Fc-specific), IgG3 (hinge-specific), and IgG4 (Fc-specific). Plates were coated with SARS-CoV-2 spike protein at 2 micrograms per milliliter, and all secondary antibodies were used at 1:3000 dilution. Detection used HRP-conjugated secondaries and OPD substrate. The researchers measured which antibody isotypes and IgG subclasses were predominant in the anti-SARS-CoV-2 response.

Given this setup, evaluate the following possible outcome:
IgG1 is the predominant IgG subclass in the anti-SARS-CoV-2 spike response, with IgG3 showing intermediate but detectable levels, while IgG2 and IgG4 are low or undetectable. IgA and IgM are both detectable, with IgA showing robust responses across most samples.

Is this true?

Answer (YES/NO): NO